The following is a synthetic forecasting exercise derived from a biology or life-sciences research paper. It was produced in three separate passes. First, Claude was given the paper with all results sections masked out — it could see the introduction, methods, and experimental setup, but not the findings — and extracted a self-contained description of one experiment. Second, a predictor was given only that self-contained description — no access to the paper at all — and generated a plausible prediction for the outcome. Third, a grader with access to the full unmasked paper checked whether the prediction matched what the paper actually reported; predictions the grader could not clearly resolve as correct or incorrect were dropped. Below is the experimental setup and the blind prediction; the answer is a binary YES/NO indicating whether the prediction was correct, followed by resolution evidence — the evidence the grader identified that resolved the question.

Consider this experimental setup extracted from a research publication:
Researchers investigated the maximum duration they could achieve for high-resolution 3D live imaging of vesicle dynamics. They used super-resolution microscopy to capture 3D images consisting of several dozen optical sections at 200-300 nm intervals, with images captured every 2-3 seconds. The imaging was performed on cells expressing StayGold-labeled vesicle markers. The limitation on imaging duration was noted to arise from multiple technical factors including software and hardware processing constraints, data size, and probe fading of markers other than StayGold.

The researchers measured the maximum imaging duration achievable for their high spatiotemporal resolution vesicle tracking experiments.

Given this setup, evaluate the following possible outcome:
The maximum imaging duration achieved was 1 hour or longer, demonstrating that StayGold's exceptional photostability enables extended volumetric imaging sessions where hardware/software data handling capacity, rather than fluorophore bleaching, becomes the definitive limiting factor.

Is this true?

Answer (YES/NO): NO